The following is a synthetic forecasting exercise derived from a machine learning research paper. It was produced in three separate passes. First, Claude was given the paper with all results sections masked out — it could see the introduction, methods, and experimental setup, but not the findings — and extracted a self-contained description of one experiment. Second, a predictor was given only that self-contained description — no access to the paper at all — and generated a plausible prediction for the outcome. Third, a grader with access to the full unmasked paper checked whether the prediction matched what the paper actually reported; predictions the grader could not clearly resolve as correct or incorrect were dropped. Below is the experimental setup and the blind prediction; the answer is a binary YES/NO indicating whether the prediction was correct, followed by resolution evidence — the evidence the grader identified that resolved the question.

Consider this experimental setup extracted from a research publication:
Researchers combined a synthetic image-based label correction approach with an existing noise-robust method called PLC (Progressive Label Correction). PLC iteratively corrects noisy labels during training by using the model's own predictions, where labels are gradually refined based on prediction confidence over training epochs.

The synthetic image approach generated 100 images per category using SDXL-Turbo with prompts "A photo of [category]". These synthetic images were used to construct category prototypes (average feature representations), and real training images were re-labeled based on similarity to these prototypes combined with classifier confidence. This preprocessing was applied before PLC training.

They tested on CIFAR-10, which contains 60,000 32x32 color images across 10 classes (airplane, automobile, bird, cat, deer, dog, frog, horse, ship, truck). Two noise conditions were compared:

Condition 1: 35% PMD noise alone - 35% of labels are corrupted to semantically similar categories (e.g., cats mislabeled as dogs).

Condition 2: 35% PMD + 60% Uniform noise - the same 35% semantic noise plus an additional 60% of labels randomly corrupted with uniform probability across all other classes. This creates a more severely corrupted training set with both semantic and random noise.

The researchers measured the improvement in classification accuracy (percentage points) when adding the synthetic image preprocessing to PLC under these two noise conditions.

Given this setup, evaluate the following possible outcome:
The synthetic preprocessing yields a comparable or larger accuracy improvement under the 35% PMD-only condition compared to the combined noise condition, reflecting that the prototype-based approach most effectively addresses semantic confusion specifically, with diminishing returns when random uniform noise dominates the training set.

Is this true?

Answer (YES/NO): NO